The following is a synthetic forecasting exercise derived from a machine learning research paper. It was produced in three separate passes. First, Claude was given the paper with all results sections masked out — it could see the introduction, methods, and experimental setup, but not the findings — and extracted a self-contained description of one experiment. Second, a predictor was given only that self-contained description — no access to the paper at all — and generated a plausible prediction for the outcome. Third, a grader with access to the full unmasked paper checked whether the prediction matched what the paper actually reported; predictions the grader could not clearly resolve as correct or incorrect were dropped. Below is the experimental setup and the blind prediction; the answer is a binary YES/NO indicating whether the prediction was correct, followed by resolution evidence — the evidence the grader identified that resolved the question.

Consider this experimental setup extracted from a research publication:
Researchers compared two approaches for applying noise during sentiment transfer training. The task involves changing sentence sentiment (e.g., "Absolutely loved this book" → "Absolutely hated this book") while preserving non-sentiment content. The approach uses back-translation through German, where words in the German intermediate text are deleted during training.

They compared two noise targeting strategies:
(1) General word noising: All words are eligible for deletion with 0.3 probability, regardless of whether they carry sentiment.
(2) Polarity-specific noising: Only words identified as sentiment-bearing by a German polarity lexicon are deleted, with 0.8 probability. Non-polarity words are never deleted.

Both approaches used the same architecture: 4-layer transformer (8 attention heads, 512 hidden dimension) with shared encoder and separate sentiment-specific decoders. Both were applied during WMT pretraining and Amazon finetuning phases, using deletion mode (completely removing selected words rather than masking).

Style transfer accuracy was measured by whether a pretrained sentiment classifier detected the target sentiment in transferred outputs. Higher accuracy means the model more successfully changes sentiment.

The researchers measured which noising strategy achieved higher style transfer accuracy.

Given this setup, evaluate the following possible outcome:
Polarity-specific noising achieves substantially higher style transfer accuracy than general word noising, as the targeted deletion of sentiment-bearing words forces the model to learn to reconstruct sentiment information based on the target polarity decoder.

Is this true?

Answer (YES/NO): NO